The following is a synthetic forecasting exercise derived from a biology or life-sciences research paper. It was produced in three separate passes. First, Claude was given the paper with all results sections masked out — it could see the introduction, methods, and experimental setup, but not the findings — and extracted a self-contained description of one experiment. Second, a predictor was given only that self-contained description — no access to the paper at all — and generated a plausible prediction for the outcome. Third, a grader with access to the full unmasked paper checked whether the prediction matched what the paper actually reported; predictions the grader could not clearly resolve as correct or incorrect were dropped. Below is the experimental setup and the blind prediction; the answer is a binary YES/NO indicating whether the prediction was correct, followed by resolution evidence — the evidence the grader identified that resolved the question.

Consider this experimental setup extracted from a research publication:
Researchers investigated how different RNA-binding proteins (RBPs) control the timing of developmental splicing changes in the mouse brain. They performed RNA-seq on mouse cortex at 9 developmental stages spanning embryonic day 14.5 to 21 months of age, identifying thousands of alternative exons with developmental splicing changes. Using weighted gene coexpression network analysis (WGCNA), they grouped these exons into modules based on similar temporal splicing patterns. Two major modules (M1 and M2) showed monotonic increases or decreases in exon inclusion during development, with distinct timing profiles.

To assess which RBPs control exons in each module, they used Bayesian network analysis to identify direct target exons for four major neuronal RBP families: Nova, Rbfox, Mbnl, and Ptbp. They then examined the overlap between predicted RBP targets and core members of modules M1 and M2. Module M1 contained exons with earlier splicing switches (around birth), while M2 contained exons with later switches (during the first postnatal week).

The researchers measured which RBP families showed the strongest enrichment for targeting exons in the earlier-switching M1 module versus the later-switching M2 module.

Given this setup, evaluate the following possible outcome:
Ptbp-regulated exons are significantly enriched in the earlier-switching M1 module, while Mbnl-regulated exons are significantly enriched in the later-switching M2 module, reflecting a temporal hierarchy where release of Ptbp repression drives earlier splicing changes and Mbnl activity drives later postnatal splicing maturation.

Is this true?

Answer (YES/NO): NO